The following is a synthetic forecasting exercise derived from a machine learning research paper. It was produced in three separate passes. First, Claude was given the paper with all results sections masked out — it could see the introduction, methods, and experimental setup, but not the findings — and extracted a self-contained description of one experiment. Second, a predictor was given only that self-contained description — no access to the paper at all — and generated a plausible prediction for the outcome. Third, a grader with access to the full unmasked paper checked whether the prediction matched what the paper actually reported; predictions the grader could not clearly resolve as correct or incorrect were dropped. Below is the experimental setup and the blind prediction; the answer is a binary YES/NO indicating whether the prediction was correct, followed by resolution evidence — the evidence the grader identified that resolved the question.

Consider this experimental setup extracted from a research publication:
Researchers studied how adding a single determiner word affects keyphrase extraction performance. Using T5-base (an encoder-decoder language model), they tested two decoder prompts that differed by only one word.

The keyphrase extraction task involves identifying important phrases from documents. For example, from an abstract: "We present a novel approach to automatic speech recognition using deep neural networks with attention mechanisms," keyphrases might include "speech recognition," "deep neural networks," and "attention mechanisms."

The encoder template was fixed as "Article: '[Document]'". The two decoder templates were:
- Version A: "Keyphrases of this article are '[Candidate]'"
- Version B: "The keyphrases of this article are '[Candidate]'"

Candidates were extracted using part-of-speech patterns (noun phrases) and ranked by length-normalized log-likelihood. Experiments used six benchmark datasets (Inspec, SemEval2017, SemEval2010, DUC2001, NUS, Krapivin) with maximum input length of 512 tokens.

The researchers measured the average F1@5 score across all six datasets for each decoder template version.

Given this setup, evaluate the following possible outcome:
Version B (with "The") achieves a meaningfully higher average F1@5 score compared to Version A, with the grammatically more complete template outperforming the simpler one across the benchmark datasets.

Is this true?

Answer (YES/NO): NO